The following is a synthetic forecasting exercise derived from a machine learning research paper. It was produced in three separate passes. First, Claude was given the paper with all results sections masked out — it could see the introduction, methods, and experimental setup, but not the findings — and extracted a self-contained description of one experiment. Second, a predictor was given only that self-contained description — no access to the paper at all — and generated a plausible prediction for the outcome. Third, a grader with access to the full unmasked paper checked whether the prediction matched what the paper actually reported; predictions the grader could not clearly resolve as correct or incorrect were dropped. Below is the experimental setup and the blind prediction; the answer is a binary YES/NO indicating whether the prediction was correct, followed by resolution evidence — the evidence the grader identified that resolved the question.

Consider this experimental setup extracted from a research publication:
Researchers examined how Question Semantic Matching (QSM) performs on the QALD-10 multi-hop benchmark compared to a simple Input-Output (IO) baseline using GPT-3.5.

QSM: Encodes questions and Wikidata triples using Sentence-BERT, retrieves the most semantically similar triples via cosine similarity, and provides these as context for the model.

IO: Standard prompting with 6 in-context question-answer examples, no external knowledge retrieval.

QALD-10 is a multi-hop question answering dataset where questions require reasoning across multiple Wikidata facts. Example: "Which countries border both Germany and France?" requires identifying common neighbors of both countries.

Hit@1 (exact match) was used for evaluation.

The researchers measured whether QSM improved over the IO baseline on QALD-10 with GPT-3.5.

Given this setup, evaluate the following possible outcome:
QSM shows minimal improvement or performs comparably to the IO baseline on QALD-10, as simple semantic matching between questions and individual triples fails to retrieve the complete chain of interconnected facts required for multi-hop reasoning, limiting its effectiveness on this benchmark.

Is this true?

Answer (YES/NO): NO